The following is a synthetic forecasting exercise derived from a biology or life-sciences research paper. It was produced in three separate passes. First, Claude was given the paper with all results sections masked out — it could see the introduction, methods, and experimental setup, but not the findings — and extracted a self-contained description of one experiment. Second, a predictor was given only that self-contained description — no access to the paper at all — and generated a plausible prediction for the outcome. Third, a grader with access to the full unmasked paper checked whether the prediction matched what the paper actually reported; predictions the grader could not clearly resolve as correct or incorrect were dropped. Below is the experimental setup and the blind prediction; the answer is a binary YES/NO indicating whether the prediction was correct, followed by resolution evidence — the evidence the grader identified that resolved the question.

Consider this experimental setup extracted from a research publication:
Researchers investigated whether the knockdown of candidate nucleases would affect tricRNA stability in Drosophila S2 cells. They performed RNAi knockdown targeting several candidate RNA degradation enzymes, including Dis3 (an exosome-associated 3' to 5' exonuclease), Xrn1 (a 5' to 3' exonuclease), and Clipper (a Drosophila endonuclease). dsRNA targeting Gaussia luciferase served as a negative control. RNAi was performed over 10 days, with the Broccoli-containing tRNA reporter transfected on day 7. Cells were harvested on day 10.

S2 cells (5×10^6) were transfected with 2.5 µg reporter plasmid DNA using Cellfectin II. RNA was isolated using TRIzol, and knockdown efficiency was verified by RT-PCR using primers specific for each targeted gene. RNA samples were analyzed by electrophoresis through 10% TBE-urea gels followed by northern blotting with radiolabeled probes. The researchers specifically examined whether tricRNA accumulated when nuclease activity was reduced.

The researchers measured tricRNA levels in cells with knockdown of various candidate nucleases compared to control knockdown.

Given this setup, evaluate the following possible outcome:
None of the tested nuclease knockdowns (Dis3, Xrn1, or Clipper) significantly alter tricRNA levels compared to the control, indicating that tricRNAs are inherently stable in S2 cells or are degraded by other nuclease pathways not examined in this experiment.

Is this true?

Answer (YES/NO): NO